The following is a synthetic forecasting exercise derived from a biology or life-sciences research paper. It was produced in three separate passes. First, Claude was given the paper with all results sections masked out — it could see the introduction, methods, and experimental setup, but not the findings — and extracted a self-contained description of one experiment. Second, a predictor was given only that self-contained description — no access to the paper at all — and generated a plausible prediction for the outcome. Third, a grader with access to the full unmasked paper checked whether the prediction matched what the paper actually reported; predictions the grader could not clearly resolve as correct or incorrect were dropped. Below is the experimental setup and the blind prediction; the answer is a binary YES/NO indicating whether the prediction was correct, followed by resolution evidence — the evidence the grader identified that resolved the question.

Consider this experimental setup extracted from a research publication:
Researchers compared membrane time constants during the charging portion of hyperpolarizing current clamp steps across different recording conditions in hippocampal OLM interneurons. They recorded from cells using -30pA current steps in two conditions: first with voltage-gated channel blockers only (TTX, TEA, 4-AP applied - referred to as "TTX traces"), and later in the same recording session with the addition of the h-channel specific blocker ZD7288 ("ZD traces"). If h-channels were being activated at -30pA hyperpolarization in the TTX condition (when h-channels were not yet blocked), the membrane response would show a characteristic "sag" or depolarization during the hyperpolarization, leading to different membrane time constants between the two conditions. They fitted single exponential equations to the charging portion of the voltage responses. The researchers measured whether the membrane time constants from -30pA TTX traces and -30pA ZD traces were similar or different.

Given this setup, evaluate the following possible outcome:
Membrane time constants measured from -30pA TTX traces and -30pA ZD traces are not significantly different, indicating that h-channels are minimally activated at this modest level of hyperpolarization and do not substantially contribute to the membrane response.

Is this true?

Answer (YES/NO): NO